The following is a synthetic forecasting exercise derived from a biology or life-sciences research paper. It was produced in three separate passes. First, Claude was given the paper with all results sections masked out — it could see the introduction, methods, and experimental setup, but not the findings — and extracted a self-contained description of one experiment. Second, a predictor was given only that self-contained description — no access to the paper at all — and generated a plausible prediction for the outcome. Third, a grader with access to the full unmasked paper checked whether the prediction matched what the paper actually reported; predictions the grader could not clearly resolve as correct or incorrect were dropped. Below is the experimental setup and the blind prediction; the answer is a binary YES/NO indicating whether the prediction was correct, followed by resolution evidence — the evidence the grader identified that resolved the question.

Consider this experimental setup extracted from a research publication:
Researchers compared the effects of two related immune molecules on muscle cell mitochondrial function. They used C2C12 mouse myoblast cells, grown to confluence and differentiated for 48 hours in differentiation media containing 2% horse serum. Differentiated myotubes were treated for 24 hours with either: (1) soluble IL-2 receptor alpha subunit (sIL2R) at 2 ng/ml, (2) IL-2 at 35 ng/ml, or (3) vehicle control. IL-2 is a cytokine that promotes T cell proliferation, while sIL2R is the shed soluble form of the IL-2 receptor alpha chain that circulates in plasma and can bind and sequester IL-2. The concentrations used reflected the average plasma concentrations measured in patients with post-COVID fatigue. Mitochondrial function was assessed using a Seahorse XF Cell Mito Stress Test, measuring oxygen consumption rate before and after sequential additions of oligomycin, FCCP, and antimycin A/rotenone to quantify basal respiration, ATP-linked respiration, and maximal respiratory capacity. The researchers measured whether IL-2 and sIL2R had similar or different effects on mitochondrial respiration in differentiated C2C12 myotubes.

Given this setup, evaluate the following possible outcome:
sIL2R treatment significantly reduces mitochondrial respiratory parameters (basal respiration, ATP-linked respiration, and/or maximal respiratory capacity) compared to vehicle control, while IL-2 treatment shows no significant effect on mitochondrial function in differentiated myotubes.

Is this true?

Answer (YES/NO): YES